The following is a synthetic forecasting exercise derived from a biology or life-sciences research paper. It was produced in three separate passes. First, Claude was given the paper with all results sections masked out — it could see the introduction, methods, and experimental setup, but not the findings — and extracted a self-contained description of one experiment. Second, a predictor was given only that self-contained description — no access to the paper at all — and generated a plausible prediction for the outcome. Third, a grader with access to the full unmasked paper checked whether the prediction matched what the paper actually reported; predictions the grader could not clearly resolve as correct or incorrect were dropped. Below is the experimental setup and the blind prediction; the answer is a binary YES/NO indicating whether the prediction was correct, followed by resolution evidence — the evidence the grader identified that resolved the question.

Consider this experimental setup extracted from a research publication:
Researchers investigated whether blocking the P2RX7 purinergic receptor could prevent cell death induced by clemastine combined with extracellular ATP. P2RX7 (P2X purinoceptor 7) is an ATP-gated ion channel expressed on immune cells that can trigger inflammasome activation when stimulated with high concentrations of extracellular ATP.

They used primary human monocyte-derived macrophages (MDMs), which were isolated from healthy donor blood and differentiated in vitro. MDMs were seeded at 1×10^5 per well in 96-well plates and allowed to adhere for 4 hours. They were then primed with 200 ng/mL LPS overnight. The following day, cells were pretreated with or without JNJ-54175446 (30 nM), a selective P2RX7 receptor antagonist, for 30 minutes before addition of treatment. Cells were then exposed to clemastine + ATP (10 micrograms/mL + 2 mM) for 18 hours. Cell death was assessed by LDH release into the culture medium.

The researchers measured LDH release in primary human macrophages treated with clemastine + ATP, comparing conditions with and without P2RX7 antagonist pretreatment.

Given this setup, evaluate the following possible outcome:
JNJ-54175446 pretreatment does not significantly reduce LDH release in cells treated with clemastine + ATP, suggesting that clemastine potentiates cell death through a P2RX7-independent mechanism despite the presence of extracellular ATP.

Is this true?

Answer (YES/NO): NO